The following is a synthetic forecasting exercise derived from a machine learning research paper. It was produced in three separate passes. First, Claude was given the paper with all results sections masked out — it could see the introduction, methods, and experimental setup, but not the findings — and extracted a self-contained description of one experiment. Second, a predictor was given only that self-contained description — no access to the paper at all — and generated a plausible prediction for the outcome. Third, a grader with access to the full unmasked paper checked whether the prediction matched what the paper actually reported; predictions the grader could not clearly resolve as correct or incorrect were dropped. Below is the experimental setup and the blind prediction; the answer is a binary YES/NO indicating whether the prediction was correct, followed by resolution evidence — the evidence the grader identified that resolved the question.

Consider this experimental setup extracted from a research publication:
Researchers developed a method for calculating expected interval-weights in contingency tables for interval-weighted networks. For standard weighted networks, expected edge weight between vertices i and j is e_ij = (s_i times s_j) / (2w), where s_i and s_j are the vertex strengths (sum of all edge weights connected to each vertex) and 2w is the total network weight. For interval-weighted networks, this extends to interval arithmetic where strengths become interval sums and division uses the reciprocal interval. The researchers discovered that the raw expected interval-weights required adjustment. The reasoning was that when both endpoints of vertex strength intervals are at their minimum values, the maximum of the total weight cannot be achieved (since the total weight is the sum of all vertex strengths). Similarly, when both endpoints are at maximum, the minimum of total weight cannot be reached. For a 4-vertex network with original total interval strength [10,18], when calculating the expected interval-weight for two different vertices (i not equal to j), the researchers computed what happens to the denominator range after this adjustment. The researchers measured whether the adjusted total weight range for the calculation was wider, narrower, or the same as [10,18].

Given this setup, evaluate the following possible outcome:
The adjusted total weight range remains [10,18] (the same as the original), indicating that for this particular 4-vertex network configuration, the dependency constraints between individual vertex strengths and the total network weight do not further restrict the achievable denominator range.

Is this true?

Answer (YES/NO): NO